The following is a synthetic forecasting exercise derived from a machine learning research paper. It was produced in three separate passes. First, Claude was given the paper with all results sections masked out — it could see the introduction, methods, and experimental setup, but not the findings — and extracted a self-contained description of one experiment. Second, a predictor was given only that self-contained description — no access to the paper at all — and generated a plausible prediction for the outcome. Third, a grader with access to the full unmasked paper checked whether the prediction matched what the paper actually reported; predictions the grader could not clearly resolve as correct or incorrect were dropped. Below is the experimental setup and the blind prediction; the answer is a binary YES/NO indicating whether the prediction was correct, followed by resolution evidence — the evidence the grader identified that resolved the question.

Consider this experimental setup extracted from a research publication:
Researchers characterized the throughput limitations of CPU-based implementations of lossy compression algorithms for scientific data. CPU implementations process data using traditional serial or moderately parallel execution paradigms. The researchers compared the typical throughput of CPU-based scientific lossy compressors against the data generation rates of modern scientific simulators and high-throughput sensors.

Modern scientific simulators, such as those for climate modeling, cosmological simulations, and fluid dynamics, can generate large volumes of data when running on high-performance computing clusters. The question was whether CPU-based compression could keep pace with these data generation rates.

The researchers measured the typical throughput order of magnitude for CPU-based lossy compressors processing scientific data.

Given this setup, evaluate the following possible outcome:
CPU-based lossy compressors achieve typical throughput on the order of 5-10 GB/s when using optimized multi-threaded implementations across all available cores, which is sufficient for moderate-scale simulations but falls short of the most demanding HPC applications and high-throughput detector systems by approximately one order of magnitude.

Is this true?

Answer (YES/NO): NO